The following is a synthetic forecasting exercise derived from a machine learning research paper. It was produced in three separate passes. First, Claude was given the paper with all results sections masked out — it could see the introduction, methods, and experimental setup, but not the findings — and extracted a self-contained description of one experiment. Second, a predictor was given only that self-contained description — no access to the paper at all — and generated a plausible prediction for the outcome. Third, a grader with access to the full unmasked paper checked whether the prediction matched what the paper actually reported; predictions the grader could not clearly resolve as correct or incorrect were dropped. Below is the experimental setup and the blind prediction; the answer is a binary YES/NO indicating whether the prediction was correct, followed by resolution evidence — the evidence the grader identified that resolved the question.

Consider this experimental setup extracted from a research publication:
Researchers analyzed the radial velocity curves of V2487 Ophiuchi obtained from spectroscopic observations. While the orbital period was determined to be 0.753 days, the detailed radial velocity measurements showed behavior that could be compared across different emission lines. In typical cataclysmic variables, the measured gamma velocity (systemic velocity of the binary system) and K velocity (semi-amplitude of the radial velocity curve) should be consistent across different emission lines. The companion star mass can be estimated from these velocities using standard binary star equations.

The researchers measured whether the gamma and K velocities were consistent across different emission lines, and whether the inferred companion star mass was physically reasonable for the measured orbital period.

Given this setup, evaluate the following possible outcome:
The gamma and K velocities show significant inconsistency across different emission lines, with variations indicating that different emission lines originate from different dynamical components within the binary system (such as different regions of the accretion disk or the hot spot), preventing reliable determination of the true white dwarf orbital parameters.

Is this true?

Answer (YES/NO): YES